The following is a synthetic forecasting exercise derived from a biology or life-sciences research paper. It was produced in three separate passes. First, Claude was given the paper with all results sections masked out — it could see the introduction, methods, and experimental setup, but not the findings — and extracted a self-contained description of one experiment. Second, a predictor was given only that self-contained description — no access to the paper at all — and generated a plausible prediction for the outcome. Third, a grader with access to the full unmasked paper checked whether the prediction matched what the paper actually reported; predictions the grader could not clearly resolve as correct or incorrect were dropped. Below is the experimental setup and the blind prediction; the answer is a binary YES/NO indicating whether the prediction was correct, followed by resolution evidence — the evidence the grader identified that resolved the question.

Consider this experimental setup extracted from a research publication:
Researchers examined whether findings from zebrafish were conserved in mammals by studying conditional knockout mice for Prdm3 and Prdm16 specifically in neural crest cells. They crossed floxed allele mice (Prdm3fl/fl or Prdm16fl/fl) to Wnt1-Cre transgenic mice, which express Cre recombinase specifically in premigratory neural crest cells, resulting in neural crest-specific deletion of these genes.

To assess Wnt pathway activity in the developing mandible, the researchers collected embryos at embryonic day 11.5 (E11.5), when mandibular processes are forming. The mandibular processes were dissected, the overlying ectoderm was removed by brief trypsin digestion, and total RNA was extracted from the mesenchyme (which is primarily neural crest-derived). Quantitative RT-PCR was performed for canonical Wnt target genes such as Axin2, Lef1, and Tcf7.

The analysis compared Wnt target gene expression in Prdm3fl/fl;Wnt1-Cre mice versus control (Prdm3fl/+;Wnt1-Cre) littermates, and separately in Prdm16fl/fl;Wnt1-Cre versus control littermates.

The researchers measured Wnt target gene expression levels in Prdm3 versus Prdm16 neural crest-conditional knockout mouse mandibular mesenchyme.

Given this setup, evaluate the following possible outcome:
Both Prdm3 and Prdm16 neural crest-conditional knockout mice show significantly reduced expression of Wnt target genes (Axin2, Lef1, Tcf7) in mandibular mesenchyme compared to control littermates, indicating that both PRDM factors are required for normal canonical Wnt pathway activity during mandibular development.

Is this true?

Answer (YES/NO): NO